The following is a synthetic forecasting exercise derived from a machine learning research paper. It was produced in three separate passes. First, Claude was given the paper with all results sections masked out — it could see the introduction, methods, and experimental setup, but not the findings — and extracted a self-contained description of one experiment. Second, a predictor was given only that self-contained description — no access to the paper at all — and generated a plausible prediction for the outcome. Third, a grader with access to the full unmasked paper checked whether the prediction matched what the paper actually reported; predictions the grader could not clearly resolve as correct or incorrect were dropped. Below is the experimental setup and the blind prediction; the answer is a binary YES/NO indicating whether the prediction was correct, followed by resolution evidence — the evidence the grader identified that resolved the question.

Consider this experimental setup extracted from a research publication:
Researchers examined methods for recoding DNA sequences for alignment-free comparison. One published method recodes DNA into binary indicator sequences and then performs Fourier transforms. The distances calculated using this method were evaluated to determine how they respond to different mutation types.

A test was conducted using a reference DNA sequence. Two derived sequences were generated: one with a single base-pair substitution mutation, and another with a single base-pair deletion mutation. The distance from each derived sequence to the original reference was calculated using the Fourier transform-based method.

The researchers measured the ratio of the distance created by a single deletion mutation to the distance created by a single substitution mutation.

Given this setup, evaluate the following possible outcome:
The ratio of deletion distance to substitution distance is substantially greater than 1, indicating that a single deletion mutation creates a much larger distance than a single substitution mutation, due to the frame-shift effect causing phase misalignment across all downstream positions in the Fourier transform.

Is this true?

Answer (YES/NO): YES